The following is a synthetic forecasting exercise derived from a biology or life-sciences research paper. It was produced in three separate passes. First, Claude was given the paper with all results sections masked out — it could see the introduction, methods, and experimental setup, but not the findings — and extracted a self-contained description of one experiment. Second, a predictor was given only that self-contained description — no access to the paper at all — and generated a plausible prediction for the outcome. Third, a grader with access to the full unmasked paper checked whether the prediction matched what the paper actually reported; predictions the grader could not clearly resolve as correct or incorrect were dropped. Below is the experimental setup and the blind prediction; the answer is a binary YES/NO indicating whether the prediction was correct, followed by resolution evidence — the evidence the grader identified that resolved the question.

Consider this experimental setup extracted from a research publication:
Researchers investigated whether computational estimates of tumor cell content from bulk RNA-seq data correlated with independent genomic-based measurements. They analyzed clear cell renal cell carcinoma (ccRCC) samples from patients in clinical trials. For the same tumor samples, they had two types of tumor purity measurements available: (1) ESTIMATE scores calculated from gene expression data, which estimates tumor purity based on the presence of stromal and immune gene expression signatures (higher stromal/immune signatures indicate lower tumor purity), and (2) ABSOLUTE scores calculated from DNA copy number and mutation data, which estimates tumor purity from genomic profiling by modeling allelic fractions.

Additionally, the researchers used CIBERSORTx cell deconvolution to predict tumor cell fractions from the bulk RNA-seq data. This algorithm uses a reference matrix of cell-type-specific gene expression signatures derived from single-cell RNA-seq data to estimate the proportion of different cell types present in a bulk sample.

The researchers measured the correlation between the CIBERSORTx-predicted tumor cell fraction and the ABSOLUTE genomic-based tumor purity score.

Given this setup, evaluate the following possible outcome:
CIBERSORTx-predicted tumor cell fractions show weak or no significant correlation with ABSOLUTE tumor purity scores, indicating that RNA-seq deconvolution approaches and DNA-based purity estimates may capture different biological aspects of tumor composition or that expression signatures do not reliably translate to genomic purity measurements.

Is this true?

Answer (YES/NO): NO